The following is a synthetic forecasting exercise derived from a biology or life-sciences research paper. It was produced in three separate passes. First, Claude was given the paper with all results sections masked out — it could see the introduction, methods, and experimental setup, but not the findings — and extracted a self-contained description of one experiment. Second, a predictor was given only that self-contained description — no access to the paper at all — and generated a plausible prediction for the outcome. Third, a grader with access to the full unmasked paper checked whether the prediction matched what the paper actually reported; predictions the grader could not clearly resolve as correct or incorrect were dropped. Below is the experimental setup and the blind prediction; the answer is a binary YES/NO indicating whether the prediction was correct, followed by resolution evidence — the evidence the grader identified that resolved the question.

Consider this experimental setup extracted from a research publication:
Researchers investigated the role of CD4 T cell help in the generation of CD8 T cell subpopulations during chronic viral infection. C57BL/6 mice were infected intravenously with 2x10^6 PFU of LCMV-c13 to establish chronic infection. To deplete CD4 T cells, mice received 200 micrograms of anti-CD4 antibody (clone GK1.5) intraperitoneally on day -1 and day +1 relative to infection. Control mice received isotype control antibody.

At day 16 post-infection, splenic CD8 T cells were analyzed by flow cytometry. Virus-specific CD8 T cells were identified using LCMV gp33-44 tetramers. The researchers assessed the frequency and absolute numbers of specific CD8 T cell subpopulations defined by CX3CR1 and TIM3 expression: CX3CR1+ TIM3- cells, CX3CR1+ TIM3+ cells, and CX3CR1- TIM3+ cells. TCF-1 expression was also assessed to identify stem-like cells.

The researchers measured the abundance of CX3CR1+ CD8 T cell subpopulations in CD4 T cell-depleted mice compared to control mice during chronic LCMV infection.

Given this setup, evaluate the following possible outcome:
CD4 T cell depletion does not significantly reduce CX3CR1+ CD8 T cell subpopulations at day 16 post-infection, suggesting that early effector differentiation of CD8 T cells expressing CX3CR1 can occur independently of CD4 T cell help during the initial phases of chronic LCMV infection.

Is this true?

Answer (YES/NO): NO